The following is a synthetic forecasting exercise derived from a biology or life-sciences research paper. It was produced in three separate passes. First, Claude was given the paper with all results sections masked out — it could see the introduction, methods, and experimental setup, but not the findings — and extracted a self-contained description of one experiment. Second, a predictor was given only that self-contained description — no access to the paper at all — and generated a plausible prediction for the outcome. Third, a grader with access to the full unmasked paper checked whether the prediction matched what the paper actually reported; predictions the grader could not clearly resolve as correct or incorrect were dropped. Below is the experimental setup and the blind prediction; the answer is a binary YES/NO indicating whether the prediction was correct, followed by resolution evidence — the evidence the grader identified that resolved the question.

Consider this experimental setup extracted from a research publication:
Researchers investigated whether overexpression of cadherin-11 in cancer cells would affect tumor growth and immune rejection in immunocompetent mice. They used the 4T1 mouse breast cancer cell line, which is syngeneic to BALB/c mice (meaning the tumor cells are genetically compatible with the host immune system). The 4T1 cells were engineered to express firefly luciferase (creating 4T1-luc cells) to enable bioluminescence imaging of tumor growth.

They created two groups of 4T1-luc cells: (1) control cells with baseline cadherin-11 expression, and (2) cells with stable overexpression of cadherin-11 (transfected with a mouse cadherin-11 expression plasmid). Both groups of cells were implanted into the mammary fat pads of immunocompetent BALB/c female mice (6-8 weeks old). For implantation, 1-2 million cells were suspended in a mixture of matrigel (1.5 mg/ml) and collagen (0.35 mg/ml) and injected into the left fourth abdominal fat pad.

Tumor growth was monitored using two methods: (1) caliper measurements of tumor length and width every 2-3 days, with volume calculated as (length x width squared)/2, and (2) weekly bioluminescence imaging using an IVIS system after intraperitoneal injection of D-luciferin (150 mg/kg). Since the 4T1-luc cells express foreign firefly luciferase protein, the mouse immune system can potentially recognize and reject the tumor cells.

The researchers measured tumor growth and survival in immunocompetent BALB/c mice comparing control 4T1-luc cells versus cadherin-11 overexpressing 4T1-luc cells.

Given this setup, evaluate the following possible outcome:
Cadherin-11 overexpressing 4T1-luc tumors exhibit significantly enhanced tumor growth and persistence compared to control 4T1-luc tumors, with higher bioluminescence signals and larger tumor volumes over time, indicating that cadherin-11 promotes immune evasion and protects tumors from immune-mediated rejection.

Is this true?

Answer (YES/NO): YES